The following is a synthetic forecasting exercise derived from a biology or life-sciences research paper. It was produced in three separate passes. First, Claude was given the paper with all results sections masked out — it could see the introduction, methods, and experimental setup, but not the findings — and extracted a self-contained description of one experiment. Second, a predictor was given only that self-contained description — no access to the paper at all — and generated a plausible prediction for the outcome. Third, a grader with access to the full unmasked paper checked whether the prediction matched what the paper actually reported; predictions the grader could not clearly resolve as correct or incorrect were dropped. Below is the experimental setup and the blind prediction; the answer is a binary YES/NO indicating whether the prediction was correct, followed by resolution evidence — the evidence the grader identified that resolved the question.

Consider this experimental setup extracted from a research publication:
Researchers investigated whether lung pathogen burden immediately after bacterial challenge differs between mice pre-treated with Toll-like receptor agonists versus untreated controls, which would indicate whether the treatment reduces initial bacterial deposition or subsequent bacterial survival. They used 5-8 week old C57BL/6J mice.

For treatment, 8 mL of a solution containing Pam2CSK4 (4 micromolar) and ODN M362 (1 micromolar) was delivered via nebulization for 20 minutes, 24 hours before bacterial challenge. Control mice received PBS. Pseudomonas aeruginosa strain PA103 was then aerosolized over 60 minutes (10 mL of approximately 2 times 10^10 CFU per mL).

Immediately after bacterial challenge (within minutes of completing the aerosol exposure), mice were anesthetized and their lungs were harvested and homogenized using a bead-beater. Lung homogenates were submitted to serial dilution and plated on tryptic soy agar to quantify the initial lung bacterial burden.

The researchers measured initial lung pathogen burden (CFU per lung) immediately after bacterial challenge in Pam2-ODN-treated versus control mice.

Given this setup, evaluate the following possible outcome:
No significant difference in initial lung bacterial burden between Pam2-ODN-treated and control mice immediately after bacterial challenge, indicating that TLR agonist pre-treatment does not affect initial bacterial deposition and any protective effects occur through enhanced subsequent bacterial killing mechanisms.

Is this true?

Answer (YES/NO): NO